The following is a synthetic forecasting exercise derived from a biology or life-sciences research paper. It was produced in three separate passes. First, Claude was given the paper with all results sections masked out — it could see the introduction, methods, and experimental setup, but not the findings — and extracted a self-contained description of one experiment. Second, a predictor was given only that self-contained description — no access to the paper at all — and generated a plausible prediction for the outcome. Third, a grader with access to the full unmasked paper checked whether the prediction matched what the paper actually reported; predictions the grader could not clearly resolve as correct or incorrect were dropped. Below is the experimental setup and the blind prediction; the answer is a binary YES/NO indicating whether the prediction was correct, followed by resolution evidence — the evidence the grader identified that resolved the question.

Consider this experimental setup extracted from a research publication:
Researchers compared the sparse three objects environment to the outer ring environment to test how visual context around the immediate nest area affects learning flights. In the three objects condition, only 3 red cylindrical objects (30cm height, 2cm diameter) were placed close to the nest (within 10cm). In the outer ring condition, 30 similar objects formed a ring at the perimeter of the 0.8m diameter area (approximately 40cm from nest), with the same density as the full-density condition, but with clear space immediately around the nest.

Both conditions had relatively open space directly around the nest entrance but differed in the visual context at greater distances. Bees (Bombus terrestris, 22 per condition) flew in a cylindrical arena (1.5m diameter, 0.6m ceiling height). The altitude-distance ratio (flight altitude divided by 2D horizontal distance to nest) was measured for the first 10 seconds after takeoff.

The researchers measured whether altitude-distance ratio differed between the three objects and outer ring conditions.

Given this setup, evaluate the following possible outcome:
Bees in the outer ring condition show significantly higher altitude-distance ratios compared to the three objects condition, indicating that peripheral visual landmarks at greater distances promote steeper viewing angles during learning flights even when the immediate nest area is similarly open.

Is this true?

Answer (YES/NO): YES